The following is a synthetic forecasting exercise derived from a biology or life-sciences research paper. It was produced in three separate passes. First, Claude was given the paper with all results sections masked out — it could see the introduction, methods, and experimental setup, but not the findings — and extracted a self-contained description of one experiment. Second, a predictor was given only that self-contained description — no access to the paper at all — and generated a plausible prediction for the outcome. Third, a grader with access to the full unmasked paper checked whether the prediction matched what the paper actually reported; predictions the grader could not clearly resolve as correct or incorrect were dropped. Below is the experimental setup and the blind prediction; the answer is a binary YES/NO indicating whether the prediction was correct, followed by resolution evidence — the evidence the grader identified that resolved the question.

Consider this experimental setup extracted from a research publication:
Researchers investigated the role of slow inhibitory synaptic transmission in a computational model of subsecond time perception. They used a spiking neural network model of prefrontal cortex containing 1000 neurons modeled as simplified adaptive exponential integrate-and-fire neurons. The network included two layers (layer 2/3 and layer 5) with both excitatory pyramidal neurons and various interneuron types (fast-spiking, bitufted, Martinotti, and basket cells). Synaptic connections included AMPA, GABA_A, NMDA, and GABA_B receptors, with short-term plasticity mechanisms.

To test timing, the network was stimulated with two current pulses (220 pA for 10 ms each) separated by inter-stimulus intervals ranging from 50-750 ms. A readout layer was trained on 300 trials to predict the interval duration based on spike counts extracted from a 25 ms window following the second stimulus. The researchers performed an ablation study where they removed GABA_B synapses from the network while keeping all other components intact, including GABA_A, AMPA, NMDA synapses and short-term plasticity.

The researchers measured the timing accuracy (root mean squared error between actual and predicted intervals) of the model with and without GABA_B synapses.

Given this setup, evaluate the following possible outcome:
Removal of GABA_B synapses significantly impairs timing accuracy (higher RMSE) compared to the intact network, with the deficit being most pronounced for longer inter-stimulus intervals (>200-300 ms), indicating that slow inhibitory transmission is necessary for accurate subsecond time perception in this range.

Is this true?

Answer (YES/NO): YES